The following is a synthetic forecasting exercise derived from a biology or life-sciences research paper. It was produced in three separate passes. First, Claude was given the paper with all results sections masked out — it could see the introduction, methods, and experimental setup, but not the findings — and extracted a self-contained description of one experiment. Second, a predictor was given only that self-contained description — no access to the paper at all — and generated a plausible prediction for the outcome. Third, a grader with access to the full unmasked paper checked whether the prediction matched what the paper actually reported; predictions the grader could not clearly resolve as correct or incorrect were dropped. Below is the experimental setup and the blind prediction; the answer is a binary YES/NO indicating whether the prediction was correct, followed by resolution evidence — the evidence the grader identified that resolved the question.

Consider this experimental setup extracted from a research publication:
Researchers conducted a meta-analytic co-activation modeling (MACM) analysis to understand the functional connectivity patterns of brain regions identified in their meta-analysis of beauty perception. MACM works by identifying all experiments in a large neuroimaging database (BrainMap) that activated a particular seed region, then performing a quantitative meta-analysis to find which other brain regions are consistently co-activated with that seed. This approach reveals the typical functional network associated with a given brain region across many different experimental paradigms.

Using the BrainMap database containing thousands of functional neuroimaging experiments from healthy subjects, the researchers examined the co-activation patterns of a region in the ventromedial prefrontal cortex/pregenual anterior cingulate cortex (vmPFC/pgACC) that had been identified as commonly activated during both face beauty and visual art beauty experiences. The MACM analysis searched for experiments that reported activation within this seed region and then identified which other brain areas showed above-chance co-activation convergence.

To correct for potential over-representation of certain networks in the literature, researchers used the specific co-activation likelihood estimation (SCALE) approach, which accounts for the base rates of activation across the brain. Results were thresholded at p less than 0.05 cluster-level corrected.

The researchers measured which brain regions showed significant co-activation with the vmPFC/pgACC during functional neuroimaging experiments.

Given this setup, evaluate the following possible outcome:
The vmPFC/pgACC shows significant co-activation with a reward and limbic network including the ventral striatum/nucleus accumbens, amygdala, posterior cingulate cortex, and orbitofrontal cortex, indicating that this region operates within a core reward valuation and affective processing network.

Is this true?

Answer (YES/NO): NO